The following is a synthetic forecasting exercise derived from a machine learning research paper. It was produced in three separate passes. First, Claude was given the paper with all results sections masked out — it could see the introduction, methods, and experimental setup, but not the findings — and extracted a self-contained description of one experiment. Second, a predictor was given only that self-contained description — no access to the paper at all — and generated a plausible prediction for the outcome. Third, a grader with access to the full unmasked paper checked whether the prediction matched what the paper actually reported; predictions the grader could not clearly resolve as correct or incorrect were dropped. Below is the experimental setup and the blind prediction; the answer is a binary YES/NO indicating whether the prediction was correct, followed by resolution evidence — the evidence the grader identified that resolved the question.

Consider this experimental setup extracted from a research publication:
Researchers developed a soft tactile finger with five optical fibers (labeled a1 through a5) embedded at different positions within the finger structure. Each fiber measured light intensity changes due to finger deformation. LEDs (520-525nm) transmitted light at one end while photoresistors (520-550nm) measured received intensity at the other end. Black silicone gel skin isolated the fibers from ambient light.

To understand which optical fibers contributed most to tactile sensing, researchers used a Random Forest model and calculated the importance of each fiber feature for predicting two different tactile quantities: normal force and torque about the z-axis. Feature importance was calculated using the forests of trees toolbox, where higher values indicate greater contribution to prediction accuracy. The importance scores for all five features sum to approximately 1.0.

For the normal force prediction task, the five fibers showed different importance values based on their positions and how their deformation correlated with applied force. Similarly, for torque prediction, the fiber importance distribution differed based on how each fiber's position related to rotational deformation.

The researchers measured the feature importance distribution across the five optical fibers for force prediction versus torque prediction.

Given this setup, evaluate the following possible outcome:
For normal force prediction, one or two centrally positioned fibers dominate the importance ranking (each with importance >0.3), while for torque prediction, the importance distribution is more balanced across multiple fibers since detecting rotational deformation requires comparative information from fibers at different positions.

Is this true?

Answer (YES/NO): NO